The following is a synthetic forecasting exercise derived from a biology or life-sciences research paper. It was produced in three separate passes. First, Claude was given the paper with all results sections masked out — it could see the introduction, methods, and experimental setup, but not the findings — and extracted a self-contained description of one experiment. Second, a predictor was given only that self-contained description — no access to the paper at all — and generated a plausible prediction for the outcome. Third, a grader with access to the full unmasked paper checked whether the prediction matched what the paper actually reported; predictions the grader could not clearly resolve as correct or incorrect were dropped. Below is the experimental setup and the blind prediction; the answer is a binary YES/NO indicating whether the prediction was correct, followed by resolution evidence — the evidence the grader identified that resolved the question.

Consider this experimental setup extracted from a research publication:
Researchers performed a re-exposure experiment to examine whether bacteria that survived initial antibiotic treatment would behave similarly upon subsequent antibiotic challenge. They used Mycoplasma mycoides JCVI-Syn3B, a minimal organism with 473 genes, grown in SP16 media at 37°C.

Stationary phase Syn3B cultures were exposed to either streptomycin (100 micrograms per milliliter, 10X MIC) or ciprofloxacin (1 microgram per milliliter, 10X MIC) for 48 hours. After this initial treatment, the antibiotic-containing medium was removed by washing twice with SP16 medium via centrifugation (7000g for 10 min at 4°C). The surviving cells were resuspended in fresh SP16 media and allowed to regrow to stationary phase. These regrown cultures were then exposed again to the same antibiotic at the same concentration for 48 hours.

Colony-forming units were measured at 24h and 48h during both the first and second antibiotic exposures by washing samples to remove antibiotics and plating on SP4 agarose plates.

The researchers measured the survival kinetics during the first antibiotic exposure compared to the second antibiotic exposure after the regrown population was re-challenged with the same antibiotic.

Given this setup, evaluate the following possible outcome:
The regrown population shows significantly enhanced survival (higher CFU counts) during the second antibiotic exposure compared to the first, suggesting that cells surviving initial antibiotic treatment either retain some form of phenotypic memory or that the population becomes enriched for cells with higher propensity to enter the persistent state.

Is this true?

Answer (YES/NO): NO